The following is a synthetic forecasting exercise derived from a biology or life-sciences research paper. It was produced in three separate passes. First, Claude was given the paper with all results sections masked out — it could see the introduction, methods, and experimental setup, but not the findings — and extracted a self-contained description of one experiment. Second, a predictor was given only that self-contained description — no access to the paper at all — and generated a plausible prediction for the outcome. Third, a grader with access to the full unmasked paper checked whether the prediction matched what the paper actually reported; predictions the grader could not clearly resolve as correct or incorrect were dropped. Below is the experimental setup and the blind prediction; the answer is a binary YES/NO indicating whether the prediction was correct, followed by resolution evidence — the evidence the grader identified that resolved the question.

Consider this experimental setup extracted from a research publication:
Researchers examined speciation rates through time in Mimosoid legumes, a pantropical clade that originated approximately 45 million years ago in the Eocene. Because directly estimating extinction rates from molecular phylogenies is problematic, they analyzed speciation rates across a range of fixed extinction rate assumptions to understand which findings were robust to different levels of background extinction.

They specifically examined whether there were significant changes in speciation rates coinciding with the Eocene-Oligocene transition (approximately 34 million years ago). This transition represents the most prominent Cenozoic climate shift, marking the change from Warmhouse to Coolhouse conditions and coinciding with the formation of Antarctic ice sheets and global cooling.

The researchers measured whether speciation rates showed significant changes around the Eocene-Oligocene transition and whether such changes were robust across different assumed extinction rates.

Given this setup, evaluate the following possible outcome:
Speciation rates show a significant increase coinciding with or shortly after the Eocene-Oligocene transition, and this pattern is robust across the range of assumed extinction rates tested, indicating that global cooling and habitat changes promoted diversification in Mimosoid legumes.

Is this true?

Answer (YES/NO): YES